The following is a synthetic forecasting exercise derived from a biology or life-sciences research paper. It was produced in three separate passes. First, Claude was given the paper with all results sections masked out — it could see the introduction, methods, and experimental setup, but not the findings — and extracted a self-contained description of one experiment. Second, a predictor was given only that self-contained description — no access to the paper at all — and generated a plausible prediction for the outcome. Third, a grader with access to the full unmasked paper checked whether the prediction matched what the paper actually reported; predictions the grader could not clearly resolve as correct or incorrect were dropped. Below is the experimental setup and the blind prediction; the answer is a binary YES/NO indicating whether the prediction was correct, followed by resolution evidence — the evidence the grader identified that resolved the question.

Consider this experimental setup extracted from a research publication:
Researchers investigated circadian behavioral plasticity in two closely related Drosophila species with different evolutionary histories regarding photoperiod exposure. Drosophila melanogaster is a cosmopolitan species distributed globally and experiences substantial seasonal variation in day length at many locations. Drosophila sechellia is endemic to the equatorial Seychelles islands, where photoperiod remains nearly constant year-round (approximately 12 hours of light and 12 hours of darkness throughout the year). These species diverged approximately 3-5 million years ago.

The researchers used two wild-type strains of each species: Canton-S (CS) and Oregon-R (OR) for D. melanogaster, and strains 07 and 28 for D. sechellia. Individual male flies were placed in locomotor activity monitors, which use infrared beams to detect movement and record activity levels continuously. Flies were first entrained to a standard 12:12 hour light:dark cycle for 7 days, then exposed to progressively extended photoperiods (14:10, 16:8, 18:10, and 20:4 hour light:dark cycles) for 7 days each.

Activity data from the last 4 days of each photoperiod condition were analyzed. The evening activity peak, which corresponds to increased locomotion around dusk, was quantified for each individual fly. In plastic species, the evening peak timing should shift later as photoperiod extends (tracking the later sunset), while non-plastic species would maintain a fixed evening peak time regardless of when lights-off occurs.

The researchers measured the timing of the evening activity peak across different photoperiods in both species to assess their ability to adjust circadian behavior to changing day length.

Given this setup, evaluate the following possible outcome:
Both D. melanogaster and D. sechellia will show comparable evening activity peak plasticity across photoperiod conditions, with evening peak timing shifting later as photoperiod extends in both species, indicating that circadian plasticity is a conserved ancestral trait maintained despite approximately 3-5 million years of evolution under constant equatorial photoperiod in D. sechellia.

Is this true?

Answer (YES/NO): NO